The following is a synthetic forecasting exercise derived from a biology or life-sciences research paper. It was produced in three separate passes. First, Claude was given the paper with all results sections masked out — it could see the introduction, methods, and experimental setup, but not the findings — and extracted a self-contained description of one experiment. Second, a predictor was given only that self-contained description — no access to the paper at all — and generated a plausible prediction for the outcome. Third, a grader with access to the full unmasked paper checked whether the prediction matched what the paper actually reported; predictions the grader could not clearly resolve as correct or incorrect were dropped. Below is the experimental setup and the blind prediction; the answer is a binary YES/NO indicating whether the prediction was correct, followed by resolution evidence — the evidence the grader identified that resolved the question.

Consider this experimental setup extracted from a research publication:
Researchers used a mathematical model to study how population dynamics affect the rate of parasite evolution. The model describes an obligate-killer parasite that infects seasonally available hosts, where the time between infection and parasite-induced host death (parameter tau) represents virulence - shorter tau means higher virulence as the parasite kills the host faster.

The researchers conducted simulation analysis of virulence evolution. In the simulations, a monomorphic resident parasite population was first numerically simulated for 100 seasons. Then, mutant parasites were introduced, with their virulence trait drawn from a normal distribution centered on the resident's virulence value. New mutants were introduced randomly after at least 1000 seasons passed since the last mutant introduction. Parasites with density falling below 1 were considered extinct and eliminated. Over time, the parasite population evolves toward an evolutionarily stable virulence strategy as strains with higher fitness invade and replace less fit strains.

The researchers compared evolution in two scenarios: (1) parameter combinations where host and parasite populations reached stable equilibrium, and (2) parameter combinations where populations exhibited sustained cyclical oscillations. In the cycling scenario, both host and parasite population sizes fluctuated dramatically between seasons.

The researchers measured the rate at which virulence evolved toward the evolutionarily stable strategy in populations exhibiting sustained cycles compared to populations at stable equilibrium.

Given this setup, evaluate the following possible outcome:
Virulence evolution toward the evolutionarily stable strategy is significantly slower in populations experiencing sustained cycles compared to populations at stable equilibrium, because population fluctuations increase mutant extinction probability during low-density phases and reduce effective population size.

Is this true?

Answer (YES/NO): YES